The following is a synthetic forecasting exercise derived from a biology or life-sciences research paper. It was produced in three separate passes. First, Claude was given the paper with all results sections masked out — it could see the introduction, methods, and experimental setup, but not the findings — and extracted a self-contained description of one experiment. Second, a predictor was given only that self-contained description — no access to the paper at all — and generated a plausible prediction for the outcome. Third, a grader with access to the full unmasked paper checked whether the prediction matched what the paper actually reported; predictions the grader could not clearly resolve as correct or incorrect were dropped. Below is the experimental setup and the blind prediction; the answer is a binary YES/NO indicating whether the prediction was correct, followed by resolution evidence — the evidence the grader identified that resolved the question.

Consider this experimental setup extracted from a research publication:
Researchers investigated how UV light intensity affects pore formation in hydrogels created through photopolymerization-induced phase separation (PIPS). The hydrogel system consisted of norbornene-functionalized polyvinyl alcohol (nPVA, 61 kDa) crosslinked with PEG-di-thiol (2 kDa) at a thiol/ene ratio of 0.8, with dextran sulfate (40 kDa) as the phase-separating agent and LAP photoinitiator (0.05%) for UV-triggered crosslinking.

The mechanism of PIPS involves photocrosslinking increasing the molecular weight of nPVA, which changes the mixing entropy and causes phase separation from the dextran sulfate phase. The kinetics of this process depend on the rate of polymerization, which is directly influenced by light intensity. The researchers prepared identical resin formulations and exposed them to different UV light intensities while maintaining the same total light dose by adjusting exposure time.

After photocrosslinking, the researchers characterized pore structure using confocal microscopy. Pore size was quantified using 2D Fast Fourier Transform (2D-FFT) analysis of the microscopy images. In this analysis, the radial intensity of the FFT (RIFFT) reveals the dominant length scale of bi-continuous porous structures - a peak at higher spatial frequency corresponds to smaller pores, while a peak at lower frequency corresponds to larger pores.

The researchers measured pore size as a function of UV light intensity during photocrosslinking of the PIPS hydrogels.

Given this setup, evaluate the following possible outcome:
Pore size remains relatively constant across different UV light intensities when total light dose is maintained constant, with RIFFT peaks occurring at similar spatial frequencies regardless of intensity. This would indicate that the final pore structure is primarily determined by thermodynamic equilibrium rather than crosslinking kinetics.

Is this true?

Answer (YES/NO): NO